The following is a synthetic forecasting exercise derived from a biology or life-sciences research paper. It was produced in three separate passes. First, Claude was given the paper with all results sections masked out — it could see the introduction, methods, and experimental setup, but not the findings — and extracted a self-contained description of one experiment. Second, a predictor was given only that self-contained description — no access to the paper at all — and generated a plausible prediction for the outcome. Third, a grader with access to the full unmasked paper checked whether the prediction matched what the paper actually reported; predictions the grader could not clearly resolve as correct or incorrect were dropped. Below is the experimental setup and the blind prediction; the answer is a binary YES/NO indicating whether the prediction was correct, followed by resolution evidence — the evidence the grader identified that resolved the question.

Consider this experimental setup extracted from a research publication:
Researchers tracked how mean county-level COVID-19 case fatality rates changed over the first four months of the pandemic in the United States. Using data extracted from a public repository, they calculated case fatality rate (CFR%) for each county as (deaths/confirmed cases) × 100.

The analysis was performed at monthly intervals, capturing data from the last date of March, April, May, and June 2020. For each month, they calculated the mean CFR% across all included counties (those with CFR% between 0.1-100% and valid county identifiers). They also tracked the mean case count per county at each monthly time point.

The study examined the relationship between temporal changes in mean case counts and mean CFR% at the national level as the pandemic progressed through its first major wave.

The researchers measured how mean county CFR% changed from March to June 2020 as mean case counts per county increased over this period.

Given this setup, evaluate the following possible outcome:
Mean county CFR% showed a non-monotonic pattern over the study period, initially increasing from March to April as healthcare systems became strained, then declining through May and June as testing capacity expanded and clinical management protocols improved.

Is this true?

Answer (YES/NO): NO